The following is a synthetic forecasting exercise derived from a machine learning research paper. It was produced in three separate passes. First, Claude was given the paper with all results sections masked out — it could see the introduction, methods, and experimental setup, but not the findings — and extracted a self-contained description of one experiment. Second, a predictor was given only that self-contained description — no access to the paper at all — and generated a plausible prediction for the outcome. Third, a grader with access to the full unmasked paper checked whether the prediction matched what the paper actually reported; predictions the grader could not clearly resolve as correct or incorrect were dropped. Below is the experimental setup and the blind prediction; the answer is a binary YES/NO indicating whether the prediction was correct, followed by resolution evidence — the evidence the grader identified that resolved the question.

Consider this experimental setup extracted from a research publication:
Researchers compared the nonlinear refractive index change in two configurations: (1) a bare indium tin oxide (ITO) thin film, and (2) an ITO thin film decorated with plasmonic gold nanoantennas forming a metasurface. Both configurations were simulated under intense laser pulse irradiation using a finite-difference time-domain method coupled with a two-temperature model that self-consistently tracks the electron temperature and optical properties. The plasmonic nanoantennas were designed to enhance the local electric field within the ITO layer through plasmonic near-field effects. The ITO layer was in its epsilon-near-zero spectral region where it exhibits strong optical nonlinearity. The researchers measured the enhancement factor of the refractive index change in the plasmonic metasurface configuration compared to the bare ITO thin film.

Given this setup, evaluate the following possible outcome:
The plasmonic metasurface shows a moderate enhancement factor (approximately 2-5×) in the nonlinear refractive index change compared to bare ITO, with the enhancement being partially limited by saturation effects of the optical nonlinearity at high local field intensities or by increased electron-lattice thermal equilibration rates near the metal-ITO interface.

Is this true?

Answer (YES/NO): NO